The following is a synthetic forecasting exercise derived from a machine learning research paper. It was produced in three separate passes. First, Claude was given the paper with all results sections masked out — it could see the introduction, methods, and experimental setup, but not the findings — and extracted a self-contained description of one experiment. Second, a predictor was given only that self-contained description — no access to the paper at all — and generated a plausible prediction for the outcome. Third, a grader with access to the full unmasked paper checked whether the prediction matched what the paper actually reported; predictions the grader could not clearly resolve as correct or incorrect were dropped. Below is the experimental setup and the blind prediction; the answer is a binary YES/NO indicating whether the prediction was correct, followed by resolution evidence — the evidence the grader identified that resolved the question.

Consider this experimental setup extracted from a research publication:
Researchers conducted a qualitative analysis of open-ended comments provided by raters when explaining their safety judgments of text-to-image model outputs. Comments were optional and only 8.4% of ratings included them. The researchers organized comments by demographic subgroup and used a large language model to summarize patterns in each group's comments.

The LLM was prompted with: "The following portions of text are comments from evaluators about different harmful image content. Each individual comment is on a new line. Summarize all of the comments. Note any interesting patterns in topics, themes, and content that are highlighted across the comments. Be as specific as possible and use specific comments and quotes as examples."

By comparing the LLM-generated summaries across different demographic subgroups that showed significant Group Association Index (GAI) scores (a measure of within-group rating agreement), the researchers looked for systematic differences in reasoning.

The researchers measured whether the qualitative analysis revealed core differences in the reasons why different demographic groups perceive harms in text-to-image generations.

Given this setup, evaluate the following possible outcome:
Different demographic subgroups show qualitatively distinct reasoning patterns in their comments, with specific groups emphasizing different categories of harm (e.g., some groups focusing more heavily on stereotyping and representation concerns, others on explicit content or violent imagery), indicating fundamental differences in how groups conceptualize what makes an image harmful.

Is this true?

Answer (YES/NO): NO